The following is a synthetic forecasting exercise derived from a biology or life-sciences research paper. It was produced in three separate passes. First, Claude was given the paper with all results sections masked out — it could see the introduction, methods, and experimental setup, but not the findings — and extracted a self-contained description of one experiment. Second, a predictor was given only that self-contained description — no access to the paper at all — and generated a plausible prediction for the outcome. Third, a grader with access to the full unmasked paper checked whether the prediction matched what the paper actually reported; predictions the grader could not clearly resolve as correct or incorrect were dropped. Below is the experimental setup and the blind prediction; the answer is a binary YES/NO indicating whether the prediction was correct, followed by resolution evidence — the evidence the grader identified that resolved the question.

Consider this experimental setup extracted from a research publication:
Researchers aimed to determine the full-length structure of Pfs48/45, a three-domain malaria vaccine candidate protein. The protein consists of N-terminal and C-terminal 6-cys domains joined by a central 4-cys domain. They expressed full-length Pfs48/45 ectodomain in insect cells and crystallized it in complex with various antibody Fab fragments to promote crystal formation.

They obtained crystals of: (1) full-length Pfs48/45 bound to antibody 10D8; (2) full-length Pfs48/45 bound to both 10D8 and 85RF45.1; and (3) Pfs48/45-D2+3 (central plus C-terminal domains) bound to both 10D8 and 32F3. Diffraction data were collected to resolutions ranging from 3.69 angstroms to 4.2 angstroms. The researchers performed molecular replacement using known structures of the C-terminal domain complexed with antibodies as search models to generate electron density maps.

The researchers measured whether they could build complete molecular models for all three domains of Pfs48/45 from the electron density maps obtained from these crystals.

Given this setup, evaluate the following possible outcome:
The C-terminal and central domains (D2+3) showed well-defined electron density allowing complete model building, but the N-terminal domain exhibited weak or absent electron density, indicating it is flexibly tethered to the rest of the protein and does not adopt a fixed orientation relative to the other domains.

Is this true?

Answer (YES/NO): YES